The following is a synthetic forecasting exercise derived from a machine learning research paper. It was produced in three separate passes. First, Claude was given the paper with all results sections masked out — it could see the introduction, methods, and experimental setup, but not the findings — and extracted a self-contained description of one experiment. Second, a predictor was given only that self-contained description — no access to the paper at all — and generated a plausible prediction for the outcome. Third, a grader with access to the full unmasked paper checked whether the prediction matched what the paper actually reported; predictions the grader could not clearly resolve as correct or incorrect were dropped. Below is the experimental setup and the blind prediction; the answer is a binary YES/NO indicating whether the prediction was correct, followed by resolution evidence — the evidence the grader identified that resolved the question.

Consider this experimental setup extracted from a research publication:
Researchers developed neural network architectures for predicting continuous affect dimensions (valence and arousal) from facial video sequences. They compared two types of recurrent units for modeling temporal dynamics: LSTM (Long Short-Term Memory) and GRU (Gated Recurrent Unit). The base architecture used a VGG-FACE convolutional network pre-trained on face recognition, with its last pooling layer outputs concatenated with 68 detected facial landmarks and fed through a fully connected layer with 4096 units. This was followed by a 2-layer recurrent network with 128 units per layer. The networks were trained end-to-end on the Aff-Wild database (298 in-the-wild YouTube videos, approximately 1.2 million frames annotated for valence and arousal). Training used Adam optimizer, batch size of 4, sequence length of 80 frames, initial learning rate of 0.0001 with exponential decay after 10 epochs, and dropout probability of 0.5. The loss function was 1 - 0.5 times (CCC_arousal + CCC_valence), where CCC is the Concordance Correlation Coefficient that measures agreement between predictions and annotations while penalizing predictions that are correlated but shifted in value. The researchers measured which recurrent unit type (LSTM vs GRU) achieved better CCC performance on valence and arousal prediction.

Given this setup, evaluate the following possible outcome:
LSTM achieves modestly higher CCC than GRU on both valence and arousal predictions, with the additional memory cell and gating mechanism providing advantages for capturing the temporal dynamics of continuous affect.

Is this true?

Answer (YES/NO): NO